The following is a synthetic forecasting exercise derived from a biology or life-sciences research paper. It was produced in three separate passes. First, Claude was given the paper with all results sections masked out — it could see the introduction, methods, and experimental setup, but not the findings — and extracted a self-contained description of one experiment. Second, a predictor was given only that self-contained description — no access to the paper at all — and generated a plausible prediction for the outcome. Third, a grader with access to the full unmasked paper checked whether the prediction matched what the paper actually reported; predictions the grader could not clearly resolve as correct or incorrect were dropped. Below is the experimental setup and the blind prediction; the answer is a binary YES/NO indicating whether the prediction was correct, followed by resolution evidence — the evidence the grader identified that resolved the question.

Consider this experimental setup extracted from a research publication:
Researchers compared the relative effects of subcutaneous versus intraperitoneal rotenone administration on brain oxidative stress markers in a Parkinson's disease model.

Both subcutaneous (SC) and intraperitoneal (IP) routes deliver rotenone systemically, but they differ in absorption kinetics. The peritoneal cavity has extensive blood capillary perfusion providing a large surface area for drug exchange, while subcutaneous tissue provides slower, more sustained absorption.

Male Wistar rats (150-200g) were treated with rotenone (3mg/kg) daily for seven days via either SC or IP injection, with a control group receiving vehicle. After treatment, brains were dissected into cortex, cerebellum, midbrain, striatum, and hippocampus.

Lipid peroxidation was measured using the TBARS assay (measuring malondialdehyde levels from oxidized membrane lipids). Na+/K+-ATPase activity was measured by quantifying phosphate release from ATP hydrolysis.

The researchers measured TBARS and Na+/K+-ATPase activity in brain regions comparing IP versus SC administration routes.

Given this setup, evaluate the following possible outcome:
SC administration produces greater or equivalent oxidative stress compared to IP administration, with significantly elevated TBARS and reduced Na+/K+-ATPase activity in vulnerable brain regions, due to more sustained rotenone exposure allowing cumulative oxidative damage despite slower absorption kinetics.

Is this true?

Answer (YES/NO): NO